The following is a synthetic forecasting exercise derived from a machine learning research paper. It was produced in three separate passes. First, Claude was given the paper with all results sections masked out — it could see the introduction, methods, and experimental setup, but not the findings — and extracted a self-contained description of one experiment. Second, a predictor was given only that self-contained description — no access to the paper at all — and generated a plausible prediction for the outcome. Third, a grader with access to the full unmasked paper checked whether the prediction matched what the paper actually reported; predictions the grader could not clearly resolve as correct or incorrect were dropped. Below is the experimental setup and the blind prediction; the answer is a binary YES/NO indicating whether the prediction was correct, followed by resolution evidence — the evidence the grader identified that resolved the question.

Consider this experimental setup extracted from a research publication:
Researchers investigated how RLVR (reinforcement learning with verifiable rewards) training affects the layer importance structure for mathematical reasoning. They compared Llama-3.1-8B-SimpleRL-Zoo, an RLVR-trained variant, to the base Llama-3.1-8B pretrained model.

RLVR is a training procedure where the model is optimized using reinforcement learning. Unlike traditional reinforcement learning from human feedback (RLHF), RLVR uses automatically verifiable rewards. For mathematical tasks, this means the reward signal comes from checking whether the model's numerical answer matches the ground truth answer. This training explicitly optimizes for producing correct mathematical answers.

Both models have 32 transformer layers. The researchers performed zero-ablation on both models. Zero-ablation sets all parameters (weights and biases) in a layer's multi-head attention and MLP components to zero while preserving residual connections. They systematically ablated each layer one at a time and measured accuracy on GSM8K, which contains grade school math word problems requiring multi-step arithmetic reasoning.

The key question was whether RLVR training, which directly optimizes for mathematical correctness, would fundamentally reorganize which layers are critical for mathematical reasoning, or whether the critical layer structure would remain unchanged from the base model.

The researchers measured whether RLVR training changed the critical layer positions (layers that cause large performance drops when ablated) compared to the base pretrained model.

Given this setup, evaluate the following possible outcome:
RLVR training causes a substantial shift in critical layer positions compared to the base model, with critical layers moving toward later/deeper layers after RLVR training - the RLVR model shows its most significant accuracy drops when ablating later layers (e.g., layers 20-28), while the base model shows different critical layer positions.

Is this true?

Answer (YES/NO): NO